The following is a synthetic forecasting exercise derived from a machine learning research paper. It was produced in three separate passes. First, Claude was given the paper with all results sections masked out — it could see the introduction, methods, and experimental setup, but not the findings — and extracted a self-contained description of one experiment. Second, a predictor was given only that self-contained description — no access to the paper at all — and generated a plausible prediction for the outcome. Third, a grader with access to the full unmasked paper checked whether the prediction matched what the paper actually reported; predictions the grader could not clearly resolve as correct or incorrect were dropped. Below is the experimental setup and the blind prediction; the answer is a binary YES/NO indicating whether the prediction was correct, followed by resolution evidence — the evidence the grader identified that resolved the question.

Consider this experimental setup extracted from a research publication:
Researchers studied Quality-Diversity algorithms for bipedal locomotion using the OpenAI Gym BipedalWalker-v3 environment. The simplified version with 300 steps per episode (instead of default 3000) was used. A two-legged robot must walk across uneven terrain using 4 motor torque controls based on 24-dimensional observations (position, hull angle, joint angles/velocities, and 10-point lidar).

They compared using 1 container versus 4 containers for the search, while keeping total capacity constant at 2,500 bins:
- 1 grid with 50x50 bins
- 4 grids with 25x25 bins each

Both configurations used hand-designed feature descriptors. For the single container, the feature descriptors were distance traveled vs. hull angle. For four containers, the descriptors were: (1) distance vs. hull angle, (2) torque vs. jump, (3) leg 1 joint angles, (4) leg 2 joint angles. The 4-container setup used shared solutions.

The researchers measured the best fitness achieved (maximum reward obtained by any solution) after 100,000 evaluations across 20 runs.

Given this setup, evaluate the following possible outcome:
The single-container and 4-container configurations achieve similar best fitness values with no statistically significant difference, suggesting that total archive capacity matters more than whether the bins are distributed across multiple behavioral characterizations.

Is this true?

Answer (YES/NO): NO